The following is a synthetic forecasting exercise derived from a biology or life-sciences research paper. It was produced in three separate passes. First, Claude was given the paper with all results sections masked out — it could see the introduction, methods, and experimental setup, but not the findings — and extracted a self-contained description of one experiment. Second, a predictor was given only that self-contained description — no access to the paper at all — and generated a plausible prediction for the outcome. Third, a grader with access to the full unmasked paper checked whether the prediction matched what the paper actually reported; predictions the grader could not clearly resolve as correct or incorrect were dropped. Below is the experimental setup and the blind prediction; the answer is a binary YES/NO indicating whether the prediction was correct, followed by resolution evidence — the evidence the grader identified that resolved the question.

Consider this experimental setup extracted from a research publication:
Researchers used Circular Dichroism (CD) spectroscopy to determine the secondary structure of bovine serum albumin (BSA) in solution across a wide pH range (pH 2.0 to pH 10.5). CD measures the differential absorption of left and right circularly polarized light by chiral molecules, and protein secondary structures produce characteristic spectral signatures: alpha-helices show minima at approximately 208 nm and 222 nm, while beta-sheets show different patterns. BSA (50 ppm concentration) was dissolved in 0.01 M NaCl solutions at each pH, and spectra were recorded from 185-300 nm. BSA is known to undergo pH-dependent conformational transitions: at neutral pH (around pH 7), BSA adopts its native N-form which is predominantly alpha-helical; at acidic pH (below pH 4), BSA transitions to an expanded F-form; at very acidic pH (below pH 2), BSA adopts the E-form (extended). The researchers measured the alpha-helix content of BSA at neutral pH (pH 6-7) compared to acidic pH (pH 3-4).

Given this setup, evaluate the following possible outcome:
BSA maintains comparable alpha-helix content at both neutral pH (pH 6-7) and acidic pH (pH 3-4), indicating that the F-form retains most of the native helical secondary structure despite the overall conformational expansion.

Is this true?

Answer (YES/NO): NO